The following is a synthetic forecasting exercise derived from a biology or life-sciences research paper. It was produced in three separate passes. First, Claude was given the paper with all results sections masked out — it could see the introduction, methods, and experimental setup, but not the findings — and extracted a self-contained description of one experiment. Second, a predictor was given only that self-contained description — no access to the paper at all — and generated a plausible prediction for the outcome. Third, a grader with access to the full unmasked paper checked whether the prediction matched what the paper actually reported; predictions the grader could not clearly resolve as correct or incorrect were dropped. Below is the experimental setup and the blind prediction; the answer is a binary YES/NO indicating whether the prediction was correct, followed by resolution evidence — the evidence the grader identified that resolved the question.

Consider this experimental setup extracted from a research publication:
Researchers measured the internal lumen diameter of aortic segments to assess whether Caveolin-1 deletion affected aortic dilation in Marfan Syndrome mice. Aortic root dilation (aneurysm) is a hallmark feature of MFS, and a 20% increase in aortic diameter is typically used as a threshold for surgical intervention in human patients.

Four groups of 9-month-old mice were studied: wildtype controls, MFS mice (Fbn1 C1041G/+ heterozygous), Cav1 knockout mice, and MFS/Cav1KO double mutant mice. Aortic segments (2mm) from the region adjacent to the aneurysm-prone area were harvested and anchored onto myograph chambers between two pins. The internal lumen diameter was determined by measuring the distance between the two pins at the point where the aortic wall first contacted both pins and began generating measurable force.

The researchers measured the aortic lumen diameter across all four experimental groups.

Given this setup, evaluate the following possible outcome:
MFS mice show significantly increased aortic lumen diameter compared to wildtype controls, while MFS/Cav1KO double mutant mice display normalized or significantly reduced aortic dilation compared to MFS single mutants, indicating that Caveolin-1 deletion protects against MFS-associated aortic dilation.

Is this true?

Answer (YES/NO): NO